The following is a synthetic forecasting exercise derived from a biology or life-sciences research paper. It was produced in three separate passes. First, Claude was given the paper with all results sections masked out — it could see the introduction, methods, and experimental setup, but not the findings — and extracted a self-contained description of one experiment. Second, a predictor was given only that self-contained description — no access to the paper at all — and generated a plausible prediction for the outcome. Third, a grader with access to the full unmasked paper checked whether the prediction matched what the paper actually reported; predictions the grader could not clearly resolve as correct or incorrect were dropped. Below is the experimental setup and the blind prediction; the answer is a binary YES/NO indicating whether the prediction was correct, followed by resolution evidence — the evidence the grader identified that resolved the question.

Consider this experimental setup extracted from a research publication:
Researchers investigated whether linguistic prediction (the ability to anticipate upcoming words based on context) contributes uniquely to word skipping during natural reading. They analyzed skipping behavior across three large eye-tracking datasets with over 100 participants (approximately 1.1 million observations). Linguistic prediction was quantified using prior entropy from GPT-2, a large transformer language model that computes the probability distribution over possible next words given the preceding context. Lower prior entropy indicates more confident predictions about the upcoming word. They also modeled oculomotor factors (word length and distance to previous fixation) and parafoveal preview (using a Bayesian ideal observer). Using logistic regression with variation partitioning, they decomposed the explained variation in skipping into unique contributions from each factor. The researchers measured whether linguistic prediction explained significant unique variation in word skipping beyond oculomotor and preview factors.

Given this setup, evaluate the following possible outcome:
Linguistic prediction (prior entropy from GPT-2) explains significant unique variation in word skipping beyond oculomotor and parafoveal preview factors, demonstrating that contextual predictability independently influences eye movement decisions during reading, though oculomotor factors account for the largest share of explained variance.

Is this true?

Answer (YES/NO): YES